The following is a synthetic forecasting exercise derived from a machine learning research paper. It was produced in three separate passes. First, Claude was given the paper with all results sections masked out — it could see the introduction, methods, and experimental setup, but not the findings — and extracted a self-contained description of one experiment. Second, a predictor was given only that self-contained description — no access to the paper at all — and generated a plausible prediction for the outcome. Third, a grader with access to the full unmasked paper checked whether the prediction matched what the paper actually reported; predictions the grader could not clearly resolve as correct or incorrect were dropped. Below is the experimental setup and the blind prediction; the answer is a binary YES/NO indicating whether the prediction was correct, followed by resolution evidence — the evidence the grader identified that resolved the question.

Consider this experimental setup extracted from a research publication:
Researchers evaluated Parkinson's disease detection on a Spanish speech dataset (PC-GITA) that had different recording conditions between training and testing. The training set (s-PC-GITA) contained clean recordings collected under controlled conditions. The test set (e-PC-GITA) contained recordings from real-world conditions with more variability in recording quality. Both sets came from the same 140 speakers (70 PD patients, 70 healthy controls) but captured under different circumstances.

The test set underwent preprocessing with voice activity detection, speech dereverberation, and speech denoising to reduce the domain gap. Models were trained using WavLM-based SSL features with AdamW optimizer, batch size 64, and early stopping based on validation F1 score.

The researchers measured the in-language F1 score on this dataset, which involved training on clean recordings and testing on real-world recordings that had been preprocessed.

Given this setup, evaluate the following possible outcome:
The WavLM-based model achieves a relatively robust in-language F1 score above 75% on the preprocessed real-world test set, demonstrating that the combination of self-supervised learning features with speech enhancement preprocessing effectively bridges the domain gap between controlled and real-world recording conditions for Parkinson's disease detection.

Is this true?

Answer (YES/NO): YES